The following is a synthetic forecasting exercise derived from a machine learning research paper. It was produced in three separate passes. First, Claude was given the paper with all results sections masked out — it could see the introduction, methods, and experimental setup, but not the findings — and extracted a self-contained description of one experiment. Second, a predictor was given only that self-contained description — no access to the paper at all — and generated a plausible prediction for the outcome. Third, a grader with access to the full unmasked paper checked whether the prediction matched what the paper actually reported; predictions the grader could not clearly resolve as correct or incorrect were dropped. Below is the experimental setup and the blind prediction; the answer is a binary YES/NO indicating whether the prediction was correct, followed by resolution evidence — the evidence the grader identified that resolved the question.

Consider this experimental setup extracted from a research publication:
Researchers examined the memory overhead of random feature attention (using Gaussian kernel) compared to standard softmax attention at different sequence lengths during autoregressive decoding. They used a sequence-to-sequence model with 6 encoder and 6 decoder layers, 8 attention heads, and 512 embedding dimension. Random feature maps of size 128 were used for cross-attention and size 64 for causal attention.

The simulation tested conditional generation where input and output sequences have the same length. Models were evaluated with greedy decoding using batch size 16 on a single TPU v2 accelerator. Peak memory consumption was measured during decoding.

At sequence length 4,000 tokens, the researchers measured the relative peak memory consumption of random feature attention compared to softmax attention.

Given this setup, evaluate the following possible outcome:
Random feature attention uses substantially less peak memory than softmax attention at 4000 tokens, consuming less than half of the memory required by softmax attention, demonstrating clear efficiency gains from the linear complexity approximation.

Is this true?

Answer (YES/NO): YES